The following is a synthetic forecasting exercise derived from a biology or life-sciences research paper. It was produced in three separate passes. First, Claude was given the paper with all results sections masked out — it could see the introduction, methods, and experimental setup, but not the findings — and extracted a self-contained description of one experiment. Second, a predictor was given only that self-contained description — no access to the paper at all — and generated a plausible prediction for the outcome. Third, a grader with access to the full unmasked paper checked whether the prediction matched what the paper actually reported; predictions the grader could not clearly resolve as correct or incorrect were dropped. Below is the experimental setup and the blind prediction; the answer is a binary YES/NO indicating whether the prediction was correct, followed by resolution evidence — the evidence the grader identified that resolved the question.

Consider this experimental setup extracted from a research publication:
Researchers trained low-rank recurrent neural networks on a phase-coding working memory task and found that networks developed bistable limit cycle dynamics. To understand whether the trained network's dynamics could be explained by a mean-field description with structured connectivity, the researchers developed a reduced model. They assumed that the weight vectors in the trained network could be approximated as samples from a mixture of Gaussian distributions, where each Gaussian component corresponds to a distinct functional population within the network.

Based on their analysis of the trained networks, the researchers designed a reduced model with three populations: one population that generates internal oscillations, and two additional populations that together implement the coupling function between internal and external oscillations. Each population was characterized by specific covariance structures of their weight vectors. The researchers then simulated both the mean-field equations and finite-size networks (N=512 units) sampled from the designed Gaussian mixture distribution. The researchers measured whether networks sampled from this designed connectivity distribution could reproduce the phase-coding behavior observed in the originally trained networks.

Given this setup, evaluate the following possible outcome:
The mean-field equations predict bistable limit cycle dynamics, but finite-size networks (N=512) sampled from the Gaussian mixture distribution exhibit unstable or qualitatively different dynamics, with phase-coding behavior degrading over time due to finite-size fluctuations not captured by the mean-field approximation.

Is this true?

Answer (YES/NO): NO